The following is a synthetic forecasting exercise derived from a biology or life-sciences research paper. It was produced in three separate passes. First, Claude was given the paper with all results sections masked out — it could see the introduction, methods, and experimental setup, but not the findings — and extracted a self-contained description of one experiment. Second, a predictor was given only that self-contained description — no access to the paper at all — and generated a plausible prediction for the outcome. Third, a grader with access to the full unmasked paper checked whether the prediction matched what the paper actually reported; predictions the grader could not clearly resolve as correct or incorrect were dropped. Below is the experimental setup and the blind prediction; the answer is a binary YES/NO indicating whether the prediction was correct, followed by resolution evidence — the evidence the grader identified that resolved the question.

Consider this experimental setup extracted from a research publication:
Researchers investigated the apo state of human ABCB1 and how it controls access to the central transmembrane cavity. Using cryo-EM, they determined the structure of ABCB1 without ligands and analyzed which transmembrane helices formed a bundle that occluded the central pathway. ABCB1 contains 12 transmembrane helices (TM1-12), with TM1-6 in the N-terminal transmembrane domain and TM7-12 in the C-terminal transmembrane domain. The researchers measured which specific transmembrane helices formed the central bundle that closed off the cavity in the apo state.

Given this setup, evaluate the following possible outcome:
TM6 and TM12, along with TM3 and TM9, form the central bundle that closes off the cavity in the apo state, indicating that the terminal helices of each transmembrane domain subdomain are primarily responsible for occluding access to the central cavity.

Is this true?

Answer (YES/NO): NO